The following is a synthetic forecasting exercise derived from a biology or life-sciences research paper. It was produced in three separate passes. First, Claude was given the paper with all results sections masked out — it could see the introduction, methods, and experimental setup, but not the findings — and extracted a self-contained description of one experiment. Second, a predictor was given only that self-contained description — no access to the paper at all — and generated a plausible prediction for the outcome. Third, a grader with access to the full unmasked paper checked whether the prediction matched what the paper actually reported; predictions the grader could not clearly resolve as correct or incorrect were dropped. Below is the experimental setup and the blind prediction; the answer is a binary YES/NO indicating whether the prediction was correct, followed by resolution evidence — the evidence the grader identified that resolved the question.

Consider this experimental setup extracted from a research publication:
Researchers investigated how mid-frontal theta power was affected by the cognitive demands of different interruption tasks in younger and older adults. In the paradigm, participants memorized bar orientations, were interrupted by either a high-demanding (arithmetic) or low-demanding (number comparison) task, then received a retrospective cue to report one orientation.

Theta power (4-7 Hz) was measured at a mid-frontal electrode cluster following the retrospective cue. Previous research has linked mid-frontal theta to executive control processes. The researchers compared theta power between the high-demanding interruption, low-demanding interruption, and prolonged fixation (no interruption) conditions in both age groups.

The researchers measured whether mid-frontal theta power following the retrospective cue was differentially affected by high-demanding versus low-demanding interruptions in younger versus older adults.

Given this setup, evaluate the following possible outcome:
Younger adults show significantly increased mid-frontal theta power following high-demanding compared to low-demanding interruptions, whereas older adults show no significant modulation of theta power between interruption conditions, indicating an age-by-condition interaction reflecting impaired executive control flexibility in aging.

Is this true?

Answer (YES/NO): NO